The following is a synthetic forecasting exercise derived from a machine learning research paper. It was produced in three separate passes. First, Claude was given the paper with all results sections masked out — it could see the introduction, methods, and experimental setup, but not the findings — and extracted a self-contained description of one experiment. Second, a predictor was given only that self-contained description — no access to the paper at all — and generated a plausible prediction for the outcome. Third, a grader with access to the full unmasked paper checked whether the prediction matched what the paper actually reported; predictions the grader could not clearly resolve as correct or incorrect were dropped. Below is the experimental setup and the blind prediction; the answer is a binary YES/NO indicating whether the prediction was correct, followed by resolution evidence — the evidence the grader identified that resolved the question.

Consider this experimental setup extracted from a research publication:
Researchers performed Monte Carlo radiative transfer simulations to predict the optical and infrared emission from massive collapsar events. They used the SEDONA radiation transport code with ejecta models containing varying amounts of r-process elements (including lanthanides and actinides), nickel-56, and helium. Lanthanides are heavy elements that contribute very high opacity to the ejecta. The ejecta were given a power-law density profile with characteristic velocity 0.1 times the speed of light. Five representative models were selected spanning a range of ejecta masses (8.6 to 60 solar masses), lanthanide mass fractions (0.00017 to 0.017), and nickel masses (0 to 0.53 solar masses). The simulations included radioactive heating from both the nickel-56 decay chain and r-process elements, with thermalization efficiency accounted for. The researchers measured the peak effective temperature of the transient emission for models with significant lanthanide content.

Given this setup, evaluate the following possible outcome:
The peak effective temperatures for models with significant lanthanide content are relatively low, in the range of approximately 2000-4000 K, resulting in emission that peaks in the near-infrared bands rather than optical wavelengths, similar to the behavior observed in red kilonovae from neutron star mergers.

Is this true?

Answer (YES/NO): NO